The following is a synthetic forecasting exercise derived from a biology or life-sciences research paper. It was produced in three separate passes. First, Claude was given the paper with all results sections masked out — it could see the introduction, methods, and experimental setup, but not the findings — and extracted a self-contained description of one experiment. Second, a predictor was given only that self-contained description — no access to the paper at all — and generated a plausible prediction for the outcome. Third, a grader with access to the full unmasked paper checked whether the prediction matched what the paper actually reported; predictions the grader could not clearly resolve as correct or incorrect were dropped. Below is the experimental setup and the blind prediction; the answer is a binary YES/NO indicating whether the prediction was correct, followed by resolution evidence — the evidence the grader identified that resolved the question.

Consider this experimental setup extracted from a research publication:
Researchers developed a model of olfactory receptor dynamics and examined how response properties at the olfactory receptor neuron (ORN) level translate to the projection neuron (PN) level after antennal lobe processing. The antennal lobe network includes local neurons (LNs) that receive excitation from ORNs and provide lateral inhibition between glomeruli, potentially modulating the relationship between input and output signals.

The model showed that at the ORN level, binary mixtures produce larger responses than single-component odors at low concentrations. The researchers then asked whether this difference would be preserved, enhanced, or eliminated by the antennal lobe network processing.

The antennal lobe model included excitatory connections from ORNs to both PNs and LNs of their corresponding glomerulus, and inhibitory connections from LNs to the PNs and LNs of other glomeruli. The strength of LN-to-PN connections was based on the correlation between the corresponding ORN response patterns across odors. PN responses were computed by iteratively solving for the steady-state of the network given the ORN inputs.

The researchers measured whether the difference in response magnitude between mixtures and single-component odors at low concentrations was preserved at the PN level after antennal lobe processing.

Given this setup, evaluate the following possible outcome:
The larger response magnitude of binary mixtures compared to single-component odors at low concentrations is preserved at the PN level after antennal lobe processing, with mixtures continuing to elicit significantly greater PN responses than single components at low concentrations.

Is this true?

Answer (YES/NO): YES